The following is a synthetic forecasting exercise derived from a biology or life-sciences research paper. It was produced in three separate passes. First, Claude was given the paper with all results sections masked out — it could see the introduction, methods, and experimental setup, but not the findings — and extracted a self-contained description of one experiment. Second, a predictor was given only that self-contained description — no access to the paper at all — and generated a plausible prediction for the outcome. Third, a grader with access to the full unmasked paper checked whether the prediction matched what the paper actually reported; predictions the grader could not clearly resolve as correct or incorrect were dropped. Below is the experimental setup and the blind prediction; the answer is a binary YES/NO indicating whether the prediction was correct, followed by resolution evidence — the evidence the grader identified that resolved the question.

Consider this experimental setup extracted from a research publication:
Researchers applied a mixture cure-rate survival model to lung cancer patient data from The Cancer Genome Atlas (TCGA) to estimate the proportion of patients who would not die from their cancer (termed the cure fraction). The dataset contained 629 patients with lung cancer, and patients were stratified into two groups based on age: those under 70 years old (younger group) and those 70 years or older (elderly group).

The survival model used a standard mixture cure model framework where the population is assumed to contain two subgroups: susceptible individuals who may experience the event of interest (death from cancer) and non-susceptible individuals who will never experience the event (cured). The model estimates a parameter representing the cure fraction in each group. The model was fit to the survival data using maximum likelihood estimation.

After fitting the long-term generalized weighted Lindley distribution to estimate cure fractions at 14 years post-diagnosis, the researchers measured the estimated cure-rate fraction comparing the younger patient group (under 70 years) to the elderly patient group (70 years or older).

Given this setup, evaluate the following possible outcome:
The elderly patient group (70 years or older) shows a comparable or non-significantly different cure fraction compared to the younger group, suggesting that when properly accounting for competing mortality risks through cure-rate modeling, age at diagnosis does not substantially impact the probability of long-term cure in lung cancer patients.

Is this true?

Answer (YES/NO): NO